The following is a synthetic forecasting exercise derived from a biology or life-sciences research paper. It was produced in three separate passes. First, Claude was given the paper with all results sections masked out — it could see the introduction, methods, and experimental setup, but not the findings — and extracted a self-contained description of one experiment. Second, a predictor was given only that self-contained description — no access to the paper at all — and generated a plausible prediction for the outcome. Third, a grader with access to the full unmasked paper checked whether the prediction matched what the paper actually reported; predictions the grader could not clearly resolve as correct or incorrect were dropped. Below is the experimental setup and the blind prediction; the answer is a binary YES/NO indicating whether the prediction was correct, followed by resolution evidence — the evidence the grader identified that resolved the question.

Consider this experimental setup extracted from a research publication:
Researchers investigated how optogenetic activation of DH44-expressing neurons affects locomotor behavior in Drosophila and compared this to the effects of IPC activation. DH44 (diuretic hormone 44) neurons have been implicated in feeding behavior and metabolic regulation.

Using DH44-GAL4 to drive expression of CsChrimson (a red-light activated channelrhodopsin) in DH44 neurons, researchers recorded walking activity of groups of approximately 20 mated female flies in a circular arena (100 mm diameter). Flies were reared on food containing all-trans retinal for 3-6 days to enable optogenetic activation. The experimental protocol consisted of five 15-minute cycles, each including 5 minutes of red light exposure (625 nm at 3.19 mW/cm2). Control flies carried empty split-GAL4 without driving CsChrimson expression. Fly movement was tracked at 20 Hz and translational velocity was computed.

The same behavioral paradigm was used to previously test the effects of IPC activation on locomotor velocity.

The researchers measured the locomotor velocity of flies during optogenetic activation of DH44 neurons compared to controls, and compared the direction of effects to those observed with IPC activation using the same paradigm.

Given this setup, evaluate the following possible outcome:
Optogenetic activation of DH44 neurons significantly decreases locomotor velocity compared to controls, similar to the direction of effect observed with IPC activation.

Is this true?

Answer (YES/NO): NO